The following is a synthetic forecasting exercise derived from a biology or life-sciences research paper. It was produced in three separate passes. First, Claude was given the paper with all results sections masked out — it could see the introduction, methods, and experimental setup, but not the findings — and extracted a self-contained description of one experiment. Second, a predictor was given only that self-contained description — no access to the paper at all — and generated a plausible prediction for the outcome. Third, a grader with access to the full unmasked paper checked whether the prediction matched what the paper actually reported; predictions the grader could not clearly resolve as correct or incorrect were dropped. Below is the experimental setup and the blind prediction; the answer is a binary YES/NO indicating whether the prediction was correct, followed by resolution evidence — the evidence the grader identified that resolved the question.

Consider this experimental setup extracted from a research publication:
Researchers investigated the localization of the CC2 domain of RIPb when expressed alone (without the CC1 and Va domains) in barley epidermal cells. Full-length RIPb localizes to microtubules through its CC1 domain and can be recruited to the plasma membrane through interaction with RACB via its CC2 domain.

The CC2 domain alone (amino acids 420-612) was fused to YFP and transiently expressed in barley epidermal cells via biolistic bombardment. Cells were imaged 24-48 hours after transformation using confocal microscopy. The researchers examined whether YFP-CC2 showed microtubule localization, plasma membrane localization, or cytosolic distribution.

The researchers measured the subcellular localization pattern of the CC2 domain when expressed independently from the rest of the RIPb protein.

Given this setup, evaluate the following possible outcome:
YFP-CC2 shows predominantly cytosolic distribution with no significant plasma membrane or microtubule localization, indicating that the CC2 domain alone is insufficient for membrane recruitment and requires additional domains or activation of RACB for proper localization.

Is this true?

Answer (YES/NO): NO